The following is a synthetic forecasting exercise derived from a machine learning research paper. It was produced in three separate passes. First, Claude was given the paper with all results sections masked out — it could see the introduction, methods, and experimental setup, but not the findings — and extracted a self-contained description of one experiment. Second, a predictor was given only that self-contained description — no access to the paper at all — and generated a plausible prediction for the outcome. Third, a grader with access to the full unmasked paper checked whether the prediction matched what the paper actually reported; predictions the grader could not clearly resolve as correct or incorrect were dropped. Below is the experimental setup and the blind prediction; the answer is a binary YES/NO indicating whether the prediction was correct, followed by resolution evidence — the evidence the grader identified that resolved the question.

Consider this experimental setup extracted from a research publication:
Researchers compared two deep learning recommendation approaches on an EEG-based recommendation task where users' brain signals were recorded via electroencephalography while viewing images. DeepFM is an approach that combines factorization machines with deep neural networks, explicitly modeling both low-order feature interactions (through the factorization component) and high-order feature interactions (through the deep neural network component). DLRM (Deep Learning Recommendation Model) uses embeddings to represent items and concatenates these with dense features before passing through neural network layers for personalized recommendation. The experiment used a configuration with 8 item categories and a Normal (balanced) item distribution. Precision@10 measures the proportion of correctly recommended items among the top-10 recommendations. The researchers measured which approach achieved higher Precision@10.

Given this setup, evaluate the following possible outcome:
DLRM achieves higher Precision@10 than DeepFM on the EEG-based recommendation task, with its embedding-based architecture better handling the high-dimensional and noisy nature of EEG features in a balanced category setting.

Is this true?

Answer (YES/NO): NO